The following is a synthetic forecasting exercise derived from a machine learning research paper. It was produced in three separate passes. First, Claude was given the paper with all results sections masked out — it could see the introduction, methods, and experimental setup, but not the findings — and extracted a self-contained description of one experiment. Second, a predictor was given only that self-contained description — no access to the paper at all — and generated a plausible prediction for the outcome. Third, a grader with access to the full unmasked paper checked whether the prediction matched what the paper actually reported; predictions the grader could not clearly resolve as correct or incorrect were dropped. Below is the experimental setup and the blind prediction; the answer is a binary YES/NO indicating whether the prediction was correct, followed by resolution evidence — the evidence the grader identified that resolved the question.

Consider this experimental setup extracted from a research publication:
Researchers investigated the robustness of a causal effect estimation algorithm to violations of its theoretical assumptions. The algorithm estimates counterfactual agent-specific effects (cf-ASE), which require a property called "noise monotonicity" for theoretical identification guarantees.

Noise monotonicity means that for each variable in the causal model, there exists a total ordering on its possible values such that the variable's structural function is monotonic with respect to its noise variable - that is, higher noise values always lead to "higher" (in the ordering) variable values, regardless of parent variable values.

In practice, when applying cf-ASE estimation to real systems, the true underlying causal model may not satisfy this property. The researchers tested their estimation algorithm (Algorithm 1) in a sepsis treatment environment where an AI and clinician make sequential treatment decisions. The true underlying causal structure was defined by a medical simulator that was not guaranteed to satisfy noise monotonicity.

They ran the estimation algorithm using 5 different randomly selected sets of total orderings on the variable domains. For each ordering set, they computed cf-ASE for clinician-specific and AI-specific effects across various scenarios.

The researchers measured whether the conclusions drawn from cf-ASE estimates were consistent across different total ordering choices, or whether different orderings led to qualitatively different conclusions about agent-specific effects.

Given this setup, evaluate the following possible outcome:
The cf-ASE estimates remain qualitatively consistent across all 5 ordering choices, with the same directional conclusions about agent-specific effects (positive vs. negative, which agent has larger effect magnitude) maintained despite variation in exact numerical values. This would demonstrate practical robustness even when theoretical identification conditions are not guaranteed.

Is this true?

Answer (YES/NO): YES